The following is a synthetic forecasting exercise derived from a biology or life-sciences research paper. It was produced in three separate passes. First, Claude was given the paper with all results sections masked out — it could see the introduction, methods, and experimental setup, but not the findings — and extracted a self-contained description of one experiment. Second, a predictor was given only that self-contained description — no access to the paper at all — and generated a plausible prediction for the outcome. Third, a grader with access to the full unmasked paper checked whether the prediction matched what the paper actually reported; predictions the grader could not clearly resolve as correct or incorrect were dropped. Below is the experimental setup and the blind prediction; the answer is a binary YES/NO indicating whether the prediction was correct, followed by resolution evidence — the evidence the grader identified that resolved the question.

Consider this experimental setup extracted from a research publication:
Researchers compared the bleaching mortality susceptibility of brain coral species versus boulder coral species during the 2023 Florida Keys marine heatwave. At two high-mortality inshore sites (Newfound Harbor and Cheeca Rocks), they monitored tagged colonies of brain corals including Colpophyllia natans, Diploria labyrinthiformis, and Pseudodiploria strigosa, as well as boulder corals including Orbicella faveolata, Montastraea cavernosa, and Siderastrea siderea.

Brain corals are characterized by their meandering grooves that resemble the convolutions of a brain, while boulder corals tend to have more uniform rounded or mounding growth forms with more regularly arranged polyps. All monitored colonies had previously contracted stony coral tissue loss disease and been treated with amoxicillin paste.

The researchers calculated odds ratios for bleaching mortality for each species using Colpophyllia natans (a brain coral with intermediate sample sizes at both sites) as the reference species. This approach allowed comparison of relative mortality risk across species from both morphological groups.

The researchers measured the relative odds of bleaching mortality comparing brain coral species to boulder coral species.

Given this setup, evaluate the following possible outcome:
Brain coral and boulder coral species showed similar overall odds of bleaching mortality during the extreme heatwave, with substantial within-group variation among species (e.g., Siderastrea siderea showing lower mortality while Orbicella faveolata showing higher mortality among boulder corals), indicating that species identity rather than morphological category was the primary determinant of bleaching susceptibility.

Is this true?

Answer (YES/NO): NO